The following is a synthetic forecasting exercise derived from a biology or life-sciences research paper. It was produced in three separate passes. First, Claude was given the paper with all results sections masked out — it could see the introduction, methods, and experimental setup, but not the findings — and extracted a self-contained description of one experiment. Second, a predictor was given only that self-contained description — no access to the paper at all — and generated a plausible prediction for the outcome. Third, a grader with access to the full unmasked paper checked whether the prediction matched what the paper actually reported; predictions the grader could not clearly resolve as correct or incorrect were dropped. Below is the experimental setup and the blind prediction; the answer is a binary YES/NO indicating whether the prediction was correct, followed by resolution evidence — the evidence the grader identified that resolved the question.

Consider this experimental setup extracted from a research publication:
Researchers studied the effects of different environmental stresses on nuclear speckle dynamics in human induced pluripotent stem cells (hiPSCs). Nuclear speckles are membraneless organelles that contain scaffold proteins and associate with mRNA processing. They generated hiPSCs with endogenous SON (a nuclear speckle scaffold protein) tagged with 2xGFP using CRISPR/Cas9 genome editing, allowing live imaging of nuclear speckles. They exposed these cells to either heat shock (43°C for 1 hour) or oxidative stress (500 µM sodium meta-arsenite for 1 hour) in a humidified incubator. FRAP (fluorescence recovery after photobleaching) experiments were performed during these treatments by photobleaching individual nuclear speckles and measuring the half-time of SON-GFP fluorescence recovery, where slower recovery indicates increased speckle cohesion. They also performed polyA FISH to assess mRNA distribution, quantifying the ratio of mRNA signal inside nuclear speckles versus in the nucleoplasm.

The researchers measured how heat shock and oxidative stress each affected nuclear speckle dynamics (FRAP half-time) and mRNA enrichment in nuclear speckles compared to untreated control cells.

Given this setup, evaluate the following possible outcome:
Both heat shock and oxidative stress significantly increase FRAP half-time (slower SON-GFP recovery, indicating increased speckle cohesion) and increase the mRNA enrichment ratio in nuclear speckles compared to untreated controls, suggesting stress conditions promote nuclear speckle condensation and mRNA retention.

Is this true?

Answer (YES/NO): YES